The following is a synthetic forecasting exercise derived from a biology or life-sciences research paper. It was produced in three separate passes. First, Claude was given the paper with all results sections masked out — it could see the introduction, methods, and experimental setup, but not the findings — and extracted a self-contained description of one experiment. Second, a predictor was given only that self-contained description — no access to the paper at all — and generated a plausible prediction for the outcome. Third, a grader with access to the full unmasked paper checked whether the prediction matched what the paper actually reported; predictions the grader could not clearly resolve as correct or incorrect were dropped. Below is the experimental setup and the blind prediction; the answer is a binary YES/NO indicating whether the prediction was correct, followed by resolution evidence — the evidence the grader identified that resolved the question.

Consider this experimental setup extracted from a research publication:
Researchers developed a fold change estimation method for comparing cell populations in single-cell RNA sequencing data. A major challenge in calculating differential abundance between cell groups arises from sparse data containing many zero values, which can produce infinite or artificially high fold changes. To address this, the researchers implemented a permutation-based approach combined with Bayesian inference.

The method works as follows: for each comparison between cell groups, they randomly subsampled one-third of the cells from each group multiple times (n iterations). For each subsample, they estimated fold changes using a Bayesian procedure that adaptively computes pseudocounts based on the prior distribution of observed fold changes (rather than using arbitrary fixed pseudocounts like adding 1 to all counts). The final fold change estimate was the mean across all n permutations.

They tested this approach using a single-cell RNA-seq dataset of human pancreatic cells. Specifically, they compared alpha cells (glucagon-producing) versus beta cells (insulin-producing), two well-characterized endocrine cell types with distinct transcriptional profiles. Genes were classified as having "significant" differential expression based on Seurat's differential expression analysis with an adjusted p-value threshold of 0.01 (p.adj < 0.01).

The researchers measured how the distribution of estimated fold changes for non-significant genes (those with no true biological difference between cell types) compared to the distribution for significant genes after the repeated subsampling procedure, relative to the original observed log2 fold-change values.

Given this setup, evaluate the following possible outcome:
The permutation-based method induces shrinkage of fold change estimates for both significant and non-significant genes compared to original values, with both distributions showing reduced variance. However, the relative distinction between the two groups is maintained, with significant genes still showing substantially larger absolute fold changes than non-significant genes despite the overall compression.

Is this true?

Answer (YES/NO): NO